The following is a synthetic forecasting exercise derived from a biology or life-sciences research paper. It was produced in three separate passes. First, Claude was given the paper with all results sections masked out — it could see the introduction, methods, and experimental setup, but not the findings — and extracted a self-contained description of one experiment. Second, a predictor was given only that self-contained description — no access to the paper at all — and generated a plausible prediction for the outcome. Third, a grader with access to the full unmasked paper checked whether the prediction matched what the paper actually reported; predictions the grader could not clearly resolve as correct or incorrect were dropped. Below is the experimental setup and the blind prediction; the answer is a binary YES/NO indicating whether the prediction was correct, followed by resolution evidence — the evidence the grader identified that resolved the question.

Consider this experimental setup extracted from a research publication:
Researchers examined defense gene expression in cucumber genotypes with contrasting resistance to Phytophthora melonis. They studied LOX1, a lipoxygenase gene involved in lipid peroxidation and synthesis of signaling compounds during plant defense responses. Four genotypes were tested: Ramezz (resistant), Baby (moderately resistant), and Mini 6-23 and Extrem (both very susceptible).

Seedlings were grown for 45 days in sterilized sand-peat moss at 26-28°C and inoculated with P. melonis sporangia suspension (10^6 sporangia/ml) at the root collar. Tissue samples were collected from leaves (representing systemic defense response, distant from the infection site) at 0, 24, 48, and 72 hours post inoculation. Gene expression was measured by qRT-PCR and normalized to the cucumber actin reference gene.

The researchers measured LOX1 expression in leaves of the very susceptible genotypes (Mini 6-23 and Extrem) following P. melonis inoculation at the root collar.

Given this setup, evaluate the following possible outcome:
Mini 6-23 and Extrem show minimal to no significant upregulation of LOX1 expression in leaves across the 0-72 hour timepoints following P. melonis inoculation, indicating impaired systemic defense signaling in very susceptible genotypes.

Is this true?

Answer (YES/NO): NO